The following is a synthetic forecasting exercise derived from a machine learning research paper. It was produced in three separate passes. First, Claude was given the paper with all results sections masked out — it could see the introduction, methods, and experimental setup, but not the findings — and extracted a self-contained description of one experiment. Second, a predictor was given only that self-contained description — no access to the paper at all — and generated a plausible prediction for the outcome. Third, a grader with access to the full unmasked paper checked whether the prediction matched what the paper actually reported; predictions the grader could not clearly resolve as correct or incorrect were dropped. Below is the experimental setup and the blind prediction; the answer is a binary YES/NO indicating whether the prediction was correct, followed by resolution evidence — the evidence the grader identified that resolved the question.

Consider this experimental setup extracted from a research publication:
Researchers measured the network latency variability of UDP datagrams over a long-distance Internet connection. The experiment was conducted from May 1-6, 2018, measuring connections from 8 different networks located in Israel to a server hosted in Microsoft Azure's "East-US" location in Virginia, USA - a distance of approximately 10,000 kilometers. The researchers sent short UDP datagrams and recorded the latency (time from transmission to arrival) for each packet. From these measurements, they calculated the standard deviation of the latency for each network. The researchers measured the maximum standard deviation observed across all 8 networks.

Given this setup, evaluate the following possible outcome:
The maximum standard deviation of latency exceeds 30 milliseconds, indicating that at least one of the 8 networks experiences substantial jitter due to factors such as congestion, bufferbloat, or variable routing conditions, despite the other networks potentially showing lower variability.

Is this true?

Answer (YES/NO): YES